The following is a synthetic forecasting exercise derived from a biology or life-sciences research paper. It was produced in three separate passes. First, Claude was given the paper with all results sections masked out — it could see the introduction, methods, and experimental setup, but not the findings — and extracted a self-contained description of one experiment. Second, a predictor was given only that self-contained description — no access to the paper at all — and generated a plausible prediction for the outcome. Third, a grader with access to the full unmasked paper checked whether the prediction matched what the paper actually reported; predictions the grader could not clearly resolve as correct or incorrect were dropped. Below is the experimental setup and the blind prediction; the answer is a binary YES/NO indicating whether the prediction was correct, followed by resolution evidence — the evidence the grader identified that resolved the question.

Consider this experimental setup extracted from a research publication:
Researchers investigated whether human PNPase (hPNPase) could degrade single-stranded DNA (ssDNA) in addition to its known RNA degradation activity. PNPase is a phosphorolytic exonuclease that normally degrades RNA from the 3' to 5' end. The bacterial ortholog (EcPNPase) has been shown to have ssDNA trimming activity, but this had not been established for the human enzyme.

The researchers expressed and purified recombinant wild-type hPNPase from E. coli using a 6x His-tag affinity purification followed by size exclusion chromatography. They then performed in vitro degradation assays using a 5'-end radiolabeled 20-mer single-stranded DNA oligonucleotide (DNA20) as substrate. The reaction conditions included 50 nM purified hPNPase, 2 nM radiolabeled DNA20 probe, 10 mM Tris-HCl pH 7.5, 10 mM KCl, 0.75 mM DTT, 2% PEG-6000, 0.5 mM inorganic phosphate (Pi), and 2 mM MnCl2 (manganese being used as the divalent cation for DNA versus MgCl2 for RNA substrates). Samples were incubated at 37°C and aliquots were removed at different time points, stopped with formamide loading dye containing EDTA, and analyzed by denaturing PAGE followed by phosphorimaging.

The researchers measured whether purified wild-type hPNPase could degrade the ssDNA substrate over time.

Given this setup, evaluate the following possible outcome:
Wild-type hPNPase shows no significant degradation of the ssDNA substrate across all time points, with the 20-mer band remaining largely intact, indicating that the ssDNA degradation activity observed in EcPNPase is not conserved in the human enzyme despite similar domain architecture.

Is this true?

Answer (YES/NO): NO